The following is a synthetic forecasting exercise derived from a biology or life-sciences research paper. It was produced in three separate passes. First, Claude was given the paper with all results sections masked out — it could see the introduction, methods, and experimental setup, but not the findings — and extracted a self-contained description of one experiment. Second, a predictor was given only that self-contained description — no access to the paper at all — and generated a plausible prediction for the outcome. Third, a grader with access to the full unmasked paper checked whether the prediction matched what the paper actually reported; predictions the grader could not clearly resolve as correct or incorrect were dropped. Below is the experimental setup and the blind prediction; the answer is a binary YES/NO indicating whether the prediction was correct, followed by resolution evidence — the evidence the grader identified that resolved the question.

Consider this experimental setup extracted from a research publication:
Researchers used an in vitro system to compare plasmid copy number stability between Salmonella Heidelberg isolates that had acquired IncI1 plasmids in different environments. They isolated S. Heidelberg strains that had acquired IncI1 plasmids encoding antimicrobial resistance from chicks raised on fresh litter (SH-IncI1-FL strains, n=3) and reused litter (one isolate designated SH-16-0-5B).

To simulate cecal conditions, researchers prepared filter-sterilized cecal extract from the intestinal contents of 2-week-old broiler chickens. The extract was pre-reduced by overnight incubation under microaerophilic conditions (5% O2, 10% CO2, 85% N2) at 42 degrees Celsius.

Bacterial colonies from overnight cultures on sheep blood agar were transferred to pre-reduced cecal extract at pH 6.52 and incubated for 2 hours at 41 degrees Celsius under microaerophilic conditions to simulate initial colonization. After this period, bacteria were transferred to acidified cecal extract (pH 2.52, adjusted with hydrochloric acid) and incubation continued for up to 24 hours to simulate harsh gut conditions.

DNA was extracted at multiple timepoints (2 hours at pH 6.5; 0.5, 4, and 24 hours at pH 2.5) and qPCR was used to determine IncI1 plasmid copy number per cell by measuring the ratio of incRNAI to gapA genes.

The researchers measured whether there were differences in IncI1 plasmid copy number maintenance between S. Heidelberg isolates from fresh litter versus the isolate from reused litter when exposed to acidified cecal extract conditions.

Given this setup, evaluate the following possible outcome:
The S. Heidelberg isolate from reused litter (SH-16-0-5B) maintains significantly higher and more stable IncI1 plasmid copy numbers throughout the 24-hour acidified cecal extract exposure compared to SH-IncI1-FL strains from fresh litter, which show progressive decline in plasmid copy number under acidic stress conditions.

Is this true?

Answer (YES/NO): NO